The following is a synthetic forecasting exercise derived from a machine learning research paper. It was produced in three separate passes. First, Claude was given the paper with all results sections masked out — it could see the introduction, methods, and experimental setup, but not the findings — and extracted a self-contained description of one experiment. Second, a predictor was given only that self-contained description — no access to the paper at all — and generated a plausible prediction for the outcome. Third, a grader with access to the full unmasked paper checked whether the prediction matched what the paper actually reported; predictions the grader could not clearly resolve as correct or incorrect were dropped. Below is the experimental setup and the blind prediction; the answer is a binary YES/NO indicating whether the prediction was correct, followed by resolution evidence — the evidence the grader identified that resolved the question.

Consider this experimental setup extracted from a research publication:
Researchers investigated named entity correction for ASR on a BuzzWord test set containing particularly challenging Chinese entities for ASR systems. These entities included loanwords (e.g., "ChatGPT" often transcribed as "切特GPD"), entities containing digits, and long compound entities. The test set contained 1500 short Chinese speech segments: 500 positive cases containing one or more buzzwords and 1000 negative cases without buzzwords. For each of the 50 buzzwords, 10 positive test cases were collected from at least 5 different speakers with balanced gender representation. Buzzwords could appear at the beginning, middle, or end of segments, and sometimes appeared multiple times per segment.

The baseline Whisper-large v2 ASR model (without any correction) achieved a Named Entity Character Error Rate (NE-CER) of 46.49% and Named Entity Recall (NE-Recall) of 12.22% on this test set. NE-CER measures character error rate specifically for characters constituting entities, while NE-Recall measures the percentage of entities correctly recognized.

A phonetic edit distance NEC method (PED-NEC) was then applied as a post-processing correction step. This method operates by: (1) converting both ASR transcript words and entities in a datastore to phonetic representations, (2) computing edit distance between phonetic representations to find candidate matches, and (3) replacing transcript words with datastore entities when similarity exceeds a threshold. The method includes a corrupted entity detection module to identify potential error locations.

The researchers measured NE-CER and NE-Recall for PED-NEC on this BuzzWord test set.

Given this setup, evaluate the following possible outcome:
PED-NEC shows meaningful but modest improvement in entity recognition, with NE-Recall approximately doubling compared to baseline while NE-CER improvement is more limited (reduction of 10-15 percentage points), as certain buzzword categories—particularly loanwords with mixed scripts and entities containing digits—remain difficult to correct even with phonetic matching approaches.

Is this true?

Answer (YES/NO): NO